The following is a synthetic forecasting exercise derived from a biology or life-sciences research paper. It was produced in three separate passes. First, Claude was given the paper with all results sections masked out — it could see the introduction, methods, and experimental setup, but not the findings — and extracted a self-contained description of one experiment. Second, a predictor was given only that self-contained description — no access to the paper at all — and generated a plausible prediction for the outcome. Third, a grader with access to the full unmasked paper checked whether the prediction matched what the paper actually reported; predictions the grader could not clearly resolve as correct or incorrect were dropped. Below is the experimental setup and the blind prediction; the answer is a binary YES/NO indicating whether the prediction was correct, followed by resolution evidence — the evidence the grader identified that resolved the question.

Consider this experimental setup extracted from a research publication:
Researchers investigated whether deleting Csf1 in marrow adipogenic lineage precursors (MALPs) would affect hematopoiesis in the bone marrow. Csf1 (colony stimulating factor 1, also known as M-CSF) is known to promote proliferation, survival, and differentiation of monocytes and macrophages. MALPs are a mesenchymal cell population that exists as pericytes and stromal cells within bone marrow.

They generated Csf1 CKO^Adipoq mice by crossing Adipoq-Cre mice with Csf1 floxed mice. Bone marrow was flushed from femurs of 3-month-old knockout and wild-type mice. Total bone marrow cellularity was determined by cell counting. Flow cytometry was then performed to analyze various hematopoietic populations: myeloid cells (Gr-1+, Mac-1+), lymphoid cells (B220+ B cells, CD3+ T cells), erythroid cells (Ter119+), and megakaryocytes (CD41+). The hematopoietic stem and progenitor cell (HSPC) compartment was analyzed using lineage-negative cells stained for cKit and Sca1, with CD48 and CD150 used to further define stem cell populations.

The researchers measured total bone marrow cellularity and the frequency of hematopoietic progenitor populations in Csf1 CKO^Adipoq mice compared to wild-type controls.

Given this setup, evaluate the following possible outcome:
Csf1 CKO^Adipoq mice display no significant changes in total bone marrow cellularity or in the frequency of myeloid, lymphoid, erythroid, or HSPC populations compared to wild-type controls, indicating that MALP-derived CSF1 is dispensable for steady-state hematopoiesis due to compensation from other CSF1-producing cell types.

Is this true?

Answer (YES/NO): NO